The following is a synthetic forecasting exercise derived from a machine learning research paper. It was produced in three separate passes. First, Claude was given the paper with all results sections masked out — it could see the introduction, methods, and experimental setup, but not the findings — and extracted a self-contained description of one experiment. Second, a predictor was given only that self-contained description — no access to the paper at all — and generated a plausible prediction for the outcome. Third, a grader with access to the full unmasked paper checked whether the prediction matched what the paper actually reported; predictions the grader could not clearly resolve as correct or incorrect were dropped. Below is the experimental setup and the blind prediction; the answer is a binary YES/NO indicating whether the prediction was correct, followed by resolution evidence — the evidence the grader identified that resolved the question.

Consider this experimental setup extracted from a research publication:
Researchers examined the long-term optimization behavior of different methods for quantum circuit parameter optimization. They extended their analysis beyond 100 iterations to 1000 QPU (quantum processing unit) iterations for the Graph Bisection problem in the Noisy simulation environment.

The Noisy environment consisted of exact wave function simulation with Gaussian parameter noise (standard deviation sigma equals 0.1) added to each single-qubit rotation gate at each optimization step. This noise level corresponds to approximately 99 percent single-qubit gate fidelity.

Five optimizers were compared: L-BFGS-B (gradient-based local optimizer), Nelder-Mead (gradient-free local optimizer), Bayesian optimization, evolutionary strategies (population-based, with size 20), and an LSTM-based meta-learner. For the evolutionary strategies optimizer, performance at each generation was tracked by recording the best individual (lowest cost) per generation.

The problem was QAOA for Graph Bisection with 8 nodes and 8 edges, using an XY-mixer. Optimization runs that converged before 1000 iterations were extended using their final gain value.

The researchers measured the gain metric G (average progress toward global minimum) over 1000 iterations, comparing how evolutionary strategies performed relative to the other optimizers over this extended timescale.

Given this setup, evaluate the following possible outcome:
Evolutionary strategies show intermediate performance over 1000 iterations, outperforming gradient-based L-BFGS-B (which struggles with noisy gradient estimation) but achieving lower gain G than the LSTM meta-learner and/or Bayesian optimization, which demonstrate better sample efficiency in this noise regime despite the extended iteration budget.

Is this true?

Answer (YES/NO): NO